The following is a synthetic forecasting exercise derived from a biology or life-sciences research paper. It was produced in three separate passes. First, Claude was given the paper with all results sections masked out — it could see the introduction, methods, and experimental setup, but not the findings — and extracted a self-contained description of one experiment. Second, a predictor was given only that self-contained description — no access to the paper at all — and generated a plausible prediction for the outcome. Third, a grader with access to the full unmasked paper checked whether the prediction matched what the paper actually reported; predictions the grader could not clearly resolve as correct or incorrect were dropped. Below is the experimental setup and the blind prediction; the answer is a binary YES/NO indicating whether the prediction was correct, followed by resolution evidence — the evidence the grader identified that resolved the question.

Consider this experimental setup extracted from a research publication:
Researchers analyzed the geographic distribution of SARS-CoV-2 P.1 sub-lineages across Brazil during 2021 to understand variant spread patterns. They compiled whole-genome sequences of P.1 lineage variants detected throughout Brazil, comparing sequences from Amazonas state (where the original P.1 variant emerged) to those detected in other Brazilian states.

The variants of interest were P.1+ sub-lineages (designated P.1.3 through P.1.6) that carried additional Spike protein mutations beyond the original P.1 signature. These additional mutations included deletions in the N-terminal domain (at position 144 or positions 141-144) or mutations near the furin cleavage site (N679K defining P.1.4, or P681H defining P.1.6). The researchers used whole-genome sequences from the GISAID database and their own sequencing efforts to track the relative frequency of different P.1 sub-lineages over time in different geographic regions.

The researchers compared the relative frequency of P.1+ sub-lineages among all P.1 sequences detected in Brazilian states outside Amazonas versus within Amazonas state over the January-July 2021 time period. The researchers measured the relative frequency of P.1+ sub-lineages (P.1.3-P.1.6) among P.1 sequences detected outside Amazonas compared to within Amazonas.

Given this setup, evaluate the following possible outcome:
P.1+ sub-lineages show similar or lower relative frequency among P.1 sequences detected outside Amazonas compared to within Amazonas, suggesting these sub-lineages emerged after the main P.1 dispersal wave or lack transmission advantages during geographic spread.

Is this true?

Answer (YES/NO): YES